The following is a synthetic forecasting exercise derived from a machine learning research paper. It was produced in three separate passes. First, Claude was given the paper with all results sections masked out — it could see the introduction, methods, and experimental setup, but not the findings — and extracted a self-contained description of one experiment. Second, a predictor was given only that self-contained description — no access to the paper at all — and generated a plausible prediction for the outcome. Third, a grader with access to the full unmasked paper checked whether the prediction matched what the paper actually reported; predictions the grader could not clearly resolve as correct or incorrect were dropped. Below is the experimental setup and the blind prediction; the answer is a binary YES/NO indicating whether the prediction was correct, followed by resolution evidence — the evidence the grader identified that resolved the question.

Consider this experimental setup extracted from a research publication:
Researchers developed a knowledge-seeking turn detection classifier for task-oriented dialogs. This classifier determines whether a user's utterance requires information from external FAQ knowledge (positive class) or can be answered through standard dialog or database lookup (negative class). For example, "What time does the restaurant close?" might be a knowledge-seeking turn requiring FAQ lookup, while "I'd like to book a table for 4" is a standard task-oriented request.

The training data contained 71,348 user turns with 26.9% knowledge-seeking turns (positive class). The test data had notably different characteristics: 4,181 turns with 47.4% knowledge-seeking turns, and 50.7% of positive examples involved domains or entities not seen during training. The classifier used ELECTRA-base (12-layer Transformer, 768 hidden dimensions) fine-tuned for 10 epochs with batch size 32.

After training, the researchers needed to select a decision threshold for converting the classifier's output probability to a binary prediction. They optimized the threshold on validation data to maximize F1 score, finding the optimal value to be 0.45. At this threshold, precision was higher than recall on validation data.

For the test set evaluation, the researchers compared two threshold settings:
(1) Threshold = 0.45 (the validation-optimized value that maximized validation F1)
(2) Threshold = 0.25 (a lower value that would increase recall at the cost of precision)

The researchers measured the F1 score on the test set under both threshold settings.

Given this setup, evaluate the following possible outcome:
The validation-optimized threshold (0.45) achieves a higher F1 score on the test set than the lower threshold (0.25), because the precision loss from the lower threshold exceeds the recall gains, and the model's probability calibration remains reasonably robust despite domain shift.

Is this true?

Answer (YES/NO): NO